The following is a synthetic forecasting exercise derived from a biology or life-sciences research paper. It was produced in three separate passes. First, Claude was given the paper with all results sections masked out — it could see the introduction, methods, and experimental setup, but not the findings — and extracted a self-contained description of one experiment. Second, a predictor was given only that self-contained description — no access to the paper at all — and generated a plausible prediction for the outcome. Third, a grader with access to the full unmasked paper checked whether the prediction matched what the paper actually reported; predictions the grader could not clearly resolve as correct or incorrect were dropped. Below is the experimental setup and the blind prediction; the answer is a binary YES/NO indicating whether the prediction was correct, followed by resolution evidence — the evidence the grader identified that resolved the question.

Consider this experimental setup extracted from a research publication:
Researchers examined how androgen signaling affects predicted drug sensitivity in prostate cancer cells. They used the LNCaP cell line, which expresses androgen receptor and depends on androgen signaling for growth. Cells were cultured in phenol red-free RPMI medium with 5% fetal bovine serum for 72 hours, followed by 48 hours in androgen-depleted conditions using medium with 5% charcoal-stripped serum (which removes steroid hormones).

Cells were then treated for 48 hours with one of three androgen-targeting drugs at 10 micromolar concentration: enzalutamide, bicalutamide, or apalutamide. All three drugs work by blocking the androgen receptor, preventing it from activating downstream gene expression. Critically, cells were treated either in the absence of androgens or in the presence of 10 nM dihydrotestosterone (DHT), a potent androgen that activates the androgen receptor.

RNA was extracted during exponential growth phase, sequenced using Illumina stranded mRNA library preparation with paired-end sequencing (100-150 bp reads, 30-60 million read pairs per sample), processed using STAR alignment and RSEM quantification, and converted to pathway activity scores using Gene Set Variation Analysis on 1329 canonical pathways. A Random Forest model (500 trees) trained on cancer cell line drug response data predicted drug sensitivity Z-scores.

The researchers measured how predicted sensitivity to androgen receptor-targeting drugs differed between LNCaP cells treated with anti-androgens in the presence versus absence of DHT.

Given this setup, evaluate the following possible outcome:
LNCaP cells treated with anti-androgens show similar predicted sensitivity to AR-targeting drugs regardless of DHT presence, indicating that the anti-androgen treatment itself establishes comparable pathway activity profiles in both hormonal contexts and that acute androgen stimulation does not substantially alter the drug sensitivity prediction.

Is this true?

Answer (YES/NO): NO